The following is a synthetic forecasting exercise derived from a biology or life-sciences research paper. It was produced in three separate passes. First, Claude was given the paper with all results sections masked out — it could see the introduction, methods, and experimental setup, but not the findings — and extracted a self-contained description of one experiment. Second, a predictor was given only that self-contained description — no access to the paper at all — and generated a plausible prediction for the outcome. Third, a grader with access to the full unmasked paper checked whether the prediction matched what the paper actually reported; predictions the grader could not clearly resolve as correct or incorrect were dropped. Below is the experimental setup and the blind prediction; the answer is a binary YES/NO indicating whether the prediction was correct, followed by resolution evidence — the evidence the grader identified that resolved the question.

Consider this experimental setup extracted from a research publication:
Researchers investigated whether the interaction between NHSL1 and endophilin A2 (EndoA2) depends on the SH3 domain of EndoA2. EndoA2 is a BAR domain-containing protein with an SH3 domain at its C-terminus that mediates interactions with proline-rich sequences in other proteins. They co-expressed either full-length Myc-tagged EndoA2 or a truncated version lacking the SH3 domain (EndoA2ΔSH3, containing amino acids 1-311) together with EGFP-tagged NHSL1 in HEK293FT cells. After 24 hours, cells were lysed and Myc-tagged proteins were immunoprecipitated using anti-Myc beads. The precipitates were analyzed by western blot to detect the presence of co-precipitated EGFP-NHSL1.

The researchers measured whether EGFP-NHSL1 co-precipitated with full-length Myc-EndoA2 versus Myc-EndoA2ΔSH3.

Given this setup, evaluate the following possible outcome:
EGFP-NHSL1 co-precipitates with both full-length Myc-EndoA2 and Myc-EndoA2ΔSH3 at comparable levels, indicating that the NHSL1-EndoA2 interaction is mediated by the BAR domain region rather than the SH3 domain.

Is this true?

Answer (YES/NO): NO